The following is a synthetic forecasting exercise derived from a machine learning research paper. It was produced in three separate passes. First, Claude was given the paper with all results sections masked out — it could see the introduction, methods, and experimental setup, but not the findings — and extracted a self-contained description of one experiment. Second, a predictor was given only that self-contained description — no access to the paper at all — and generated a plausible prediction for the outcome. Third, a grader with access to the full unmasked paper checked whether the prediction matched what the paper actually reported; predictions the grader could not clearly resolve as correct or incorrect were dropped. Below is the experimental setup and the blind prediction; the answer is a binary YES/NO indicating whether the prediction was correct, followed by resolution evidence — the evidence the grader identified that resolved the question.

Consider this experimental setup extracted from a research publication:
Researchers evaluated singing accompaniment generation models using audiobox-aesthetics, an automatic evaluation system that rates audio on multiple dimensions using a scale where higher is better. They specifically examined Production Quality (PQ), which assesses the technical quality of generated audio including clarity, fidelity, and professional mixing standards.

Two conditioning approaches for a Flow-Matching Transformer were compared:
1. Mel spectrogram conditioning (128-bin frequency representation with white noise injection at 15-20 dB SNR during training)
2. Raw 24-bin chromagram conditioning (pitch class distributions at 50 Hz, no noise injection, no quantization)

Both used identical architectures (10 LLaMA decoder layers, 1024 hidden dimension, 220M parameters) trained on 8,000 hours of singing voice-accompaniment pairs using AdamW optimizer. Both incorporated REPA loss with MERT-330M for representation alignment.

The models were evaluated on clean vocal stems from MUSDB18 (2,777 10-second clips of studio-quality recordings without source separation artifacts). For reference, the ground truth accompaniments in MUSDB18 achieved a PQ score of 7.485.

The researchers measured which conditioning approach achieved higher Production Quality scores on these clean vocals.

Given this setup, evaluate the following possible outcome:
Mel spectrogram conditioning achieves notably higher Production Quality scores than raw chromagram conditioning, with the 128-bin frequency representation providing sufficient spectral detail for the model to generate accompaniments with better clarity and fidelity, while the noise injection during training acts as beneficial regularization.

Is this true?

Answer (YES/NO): NO